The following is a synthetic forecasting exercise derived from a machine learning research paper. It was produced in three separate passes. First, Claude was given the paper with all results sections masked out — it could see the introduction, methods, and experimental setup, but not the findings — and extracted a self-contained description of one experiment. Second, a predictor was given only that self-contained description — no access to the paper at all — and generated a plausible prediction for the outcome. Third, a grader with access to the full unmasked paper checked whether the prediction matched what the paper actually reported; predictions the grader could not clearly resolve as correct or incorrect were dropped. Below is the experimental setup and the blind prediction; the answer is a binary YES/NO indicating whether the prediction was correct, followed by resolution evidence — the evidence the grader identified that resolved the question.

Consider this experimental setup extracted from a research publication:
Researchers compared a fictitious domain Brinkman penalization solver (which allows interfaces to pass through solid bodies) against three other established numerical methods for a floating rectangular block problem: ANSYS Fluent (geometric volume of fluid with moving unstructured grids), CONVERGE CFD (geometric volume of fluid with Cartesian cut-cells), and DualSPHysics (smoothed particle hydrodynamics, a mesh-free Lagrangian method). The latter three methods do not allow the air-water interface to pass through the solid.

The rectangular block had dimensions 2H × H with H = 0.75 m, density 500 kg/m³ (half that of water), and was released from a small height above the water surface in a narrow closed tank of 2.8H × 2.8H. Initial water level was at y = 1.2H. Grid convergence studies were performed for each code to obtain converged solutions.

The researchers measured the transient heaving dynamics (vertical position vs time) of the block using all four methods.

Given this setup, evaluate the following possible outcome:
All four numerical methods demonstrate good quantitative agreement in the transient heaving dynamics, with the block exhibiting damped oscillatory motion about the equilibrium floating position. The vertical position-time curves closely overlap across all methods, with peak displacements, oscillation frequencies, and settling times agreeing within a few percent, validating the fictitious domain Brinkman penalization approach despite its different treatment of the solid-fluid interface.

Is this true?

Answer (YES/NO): NO